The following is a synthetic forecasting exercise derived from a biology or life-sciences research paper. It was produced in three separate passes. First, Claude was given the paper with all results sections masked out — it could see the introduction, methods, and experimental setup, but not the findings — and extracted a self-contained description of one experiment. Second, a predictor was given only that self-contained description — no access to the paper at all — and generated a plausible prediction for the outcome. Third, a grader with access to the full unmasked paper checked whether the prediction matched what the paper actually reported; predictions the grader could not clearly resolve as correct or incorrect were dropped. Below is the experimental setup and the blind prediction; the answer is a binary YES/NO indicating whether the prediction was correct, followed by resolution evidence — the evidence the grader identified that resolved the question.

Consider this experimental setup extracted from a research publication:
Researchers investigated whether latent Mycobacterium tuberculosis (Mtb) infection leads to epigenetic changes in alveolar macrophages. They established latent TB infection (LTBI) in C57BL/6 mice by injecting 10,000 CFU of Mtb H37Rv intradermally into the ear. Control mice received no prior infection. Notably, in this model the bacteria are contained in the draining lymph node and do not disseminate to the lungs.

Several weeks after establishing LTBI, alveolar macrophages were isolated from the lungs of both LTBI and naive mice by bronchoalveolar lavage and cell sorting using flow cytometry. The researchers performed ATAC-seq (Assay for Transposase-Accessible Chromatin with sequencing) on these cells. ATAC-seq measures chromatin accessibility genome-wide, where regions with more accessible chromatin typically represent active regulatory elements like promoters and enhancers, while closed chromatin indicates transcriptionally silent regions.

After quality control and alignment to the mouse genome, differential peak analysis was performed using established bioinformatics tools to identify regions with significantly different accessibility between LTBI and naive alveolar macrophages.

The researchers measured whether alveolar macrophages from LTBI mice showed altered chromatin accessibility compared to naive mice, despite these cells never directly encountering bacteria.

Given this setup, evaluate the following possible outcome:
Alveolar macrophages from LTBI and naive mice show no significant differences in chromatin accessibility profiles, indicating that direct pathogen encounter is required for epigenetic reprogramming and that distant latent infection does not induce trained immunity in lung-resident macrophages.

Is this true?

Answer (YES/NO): NO